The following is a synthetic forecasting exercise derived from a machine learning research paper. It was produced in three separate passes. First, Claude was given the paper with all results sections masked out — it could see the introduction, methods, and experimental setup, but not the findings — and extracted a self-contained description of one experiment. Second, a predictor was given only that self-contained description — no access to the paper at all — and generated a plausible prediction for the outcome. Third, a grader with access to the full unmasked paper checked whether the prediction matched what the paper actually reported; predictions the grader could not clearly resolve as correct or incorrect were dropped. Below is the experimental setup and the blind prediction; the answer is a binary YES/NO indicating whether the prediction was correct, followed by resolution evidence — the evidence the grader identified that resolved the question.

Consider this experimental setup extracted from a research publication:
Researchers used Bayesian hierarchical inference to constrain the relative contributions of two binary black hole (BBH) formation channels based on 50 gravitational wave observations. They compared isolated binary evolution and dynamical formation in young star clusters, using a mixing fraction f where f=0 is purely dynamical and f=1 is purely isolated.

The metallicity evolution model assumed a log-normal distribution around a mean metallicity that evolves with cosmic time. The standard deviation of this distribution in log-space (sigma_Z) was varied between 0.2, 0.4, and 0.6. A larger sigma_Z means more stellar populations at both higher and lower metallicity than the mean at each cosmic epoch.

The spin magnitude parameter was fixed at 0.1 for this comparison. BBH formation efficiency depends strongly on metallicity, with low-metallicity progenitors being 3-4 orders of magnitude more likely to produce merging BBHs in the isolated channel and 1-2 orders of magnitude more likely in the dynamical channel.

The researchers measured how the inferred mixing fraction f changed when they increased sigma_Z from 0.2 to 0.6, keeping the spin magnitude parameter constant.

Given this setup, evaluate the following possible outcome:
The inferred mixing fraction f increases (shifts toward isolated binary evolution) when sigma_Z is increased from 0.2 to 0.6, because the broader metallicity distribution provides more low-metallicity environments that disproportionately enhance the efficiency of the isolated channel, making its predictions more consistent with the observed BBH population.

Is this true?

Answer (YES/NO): YES